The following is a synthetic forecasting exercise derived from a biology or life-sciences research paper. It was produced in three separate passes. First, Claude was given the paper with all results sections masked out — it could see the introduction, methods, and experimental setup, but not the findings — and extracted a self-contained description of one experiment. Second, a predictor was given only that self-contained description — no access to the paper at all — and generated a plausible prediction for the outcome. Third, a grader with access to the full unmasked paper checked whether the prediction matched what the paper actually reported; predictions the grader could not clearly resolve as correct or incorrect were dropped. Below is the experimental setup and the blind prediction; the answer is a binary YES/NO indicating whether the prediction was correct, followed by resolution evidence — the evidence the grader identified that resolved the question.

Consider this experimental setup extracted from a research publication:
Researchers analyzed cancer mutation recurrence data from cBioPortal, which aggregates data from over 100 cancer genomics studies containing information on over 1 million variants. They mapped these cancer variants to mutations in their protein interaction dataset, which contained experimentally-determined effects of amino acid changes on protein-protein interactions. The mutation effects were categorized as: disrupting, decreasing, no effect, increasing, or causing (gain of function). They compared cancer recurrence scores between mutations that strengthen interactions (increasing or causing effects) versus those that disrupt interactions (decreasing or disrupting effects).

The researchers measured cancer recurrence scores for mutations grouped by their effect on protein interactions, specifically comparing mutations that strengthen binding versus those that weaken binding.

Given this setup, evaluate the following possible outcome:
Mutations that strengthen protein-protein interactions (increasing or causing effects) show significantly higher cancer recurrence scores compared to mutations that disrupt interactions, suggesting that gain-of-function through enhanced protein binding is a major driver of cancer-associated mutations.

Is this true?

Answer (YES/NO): YES